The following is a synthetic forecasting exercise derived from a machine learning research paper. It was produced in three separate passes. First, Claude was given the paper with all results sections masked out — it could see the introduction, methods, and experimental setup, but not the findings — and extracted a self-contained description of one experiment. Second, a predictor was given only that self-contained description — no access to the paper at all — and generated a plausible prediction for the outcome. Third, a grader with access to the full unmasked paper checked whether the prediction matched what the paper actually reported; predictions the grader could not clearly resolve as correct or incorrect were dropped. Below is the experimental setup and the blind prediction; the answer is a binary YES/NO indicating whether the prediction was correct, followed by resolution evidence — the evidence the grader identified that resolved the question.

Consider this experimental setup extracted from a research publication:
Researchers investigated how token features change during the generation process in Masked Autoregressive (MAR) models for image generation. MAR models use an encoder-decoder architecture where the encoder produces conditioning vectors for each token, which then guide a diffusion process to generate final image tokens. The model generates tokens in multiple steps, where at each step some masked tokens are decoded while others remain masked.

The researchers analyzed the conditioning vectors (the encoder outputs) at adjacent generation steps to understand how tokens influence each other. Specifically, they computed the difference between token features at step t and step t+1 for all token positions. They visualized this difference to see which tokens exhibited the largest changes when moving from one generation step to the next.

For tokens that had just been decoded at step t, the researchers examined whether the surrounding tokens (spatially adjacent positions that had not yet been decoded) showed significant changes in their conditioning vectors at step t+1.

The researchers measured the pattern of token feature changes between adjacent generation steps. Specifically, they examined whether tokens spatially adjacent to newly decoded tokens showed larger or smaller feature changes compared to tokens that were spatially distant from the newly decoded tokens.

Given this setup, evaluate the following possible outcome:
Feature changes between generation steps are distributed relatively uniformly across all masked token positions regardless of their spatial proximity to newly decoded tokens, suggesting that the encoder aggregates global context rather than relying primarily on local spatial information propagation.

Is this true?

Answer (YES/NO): NO